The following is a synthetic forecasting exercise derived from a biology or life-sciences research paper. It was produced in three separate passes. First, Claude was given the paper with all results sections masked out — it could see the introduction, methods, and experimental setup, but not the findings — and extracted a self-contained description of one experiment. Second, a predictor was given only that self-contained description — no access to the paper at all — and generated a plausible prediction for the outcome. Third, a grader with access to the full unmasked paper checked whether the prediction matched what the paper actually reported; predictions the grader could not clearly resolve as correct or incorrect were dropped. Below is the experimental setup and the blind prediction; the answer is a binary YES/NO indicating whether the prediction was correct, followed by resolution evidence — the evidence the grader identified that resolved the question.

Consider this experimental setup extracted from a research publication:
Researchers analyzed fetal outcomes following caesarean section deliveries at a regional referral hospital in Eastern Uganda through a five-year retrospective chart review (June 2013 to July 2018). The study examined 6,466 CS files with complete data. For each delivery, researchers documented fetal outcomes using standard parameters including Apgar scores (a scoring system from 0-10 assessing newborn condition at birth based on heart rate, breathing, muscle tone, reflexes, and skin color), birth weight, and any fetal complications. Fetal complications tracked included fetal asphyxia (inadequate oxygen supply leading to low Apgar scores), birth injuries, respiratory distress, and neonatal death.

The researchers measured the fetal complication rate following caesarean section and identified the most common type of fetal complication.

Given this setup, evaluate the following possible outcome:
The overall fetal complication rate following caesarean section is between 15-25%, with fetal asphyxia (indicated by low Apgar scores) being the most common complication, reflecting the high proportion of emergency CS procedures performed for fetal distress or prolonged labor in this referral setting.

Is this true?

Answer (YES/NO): YES